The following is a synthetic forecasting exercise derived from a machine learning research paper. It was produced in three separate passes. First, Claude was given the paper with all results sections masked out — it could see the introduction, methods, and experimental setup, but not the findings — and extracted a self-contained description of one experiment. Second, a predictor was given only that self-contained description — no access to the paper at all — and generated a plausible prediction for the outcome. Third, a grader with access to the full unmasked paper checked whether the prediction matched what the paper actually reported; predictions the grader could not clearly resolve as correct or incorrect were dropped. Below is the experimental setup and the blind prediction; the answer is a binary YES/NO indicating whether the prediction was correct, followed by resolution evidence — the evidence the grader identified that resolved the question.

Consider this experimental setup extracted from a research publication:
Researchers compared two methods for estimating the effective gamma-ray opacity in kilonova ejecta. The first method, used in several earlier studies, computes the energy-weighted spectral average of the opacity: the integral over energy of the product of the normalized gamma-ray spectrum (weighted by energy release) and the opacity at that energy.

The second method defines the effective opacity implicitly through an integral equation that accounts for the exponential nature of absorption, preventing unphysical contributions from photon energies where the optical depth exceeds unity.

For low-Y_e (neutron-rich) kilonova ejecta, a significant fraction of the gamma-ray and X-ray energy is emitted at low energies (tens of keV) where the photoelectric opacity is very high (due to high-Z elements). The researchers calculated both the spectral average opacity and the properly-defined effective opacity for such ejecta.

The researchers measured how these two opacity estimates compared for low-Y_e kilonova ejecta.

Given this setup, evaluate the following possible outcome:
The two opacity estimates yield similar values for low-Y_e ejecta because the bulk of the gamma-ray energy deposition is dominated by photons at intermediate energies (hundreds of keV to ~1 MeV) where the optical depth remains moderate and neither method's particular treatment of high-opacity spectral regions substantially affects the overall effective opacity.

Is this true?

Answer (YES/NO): NO